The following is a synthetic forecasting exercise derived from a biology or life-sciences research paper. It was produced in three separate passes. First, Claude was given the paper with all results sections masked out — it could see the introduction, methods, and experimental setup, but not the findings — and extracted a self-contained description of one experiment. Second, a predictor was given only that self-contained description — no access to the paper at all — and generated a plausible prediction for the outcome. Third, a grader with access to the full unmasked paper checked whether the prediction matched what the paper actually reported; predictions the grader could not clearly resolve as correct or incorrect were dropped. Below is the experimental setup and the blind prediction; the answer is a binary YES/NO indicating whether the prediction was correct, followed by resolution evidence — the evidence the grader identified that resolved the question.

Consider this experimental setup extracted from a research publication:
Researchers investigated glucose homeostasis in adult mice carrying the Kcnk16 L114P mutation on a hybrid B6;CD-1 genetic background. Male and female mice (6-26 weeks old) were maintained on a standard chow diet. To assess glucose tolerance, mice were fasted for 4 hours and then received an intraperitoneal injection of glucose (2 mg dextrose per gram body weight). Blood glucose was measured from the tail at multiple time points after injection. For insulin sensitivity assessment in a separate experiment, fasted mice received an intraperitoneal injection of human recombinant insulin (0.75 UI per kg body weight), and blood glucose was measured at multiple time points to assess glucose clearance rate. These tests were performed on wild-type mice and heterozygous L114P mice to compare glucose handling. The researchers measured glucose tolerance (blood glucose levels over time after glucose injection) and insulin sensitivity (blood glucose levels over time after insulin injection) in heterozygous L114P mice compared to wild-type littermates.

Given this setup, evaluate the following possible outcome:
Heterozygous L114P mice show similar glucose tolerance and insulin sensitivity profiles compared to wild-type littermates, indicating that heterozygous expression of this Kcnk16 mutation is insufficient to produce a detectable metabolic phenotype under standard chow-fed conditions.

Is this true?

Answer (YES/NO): NO